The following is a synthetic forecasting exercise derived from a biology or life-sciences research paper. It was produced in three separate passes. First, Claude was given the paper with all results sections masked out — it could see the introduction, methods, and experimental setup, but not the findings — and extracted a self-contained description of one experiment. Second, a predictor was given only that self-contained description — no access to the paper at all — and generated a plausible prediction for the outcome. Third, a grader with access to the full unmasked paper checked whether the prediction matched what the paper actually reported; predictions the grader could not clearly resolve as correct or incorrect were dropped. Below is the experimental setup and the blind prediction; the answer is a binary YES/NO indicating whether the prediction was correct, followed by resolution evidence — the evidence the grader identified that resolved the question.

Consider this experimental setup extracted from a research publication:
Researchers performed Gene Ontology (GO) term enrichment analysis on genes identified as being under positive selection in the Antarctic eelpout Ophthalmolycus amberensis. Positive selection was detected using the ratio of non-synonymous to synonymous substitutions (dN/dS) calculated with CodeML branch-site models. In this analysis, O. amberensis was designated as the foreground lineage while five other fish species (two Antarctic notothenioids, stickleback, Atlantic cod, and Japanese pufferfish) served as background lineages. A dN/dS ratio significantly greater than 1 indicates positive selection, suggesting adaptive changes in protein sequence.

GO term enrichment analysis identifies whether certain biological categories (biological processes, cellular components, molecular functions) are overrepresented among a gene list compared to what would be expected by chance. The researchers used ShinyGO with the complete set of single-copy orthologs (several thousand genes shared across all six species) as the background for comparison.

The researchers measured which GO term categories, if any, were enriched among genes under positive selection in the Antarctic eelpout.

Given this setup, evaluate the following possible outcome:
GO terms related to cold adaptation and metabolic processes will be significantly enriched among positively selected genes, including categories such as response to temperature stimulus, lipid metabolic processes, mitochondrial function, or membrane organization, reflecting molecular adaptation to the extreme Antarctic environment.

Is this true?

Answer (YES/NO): NO